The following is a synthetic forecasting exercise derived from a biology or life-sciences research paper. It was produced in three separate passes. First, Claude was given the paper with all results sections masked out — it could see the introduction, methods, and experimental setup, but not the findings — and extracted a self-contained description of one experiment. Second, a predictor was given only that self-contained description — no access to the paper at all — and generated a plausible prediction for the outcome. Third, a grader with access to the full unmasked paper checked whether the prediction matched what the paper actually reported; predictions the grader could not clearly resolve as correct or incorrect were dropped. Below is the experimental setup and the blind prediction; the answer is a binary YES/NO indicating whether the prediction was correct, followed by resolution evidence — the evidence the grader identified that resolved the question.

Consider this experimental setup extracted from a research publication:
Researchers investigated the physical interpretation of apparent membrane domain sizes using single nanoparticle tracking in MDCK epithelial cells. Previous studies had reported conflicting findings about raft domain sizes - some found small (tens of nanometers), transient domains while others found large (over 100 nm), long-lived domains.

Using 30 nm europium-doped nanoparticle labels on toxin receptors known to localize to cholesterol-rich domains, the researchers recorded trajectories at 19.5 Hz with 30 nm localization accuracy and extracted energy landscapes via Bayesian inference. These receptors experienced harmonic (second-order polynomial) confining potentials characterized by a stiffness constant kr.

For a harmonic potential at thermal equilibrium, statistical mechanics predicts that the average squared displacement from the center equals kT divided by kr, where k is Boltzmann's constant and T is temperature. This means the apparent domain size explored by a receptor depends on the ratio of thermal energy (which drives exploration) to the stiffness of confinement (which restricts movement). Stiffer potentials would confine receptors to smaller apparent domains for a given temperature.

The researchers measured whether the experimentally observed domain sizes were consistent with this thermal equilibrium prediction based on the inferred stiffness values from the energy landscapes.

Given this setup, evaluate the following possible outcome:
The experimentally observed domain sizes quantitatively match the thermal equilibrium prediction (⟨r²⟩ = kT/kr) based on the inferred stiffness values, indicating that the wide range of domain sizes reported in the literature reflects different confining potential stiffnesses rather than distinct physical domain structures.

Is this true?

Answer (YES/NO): YES